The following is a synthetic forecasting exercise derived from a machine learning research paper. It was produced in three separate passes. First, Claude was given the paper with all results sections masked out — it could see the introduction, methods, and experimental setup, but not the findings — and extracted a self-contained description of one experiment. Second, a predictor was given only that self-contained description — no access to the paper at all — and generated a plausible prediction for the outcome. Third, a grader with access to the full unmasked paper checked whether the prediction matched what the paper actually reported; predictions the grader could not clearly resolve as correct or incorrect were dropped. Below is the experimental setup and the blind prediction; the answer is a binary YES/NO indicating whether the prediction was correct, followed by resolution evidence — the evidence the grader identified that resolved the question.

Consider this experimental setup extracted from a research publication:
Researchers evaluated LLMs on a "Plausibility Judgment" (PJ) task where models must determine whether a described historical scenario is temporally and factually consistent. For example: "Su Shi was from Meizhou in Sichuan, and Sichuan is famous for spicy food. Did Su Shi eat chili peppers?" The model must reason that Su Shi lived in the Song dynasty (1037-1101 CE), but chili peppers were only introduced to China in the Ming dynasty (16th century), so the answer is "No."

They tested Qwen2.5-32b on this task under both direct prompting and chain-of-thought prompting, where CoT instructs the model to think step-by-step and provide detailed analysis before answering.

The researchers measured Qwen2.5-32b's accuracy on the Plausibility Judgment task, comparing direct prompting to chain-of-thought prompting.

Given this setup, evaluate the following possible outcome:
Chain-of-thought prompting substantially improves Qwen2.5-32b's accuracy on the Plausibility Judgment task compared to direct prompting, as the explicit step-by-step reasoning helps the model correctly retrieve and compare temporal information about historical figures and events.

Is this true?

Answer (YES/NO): NO